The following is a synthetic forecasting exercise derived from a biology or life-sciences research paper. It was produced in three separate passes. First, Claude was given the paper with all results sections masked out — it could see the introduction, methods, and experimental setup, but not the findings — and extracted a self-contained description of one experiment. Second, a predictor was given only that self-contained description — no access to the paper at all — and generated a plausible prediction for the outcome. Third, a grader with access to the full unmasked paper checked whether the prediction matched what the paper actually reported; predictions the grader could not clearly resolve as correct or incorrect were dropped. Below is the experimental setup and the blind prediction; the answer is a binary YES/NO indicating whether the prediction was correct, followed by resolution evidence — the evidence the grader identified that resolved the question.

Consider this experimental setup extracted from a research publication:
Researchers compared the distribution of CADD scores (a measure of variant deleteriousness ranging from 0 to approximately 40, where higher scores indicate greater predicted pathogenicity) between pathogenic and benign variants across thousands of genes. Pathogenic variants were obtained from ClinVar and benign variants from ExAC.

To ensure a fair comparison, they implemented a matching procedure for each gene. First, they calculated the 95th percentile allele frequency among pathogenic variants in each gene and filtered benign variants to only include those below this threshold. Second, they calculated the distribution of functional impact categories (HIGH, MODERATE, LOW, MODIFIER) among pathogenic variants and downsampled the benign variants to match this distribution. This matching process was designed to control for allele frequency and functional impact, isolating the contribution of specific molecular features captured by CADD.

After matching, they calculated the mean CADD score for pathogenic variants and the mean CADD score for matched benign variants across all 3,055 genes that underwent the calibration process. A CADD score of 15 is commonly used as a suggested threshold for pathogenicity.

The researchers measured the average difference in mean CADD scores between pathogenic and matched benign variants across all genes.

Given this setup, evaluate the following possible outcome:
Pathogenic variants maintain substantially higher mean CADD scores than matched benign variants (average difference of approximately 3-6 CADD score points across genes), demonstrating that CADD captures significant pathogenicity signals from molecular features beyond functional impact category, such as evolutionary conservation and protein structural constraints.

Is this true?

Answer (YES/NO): YES